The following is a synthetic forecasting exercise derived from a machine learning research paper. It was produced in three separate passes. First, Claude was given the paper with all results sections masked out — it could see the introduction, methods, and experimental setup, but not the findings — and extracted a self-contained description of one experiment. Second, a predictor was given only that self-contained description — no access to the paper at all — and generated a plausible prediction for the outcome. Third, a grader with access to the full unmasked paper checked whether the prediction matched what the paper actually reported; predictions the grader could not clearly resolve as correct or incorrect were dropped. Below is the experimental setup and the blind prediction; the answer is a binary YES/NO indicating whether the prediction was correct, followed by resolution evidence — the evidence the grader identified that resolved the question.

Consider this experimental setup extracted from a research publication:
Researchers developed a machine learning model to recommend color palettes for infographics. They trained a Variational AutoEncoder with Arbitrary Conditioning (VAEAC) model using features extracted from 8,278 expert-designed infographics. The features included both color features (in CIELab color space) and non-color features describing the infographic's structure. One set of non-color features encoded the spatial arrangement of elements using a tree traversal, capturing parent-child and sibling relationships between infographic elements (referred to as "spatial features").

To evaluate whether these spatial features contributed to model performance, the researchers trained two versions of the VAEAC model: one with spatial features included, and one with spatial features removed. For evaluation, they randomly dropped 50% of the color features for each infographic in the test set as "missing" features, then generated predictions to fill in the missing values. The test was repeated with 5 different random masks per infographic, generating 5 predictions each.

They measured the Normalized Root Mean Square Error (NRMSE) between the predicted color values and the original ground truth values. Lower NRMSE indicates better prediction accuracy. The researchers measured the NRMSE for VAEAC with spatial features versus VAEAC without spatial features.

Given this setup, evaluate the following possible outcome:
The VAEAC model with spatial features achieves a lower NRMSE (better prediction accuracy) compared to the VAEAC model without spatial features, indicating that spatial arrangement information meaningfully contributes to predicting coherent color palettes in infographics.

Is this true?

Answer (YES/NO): YES